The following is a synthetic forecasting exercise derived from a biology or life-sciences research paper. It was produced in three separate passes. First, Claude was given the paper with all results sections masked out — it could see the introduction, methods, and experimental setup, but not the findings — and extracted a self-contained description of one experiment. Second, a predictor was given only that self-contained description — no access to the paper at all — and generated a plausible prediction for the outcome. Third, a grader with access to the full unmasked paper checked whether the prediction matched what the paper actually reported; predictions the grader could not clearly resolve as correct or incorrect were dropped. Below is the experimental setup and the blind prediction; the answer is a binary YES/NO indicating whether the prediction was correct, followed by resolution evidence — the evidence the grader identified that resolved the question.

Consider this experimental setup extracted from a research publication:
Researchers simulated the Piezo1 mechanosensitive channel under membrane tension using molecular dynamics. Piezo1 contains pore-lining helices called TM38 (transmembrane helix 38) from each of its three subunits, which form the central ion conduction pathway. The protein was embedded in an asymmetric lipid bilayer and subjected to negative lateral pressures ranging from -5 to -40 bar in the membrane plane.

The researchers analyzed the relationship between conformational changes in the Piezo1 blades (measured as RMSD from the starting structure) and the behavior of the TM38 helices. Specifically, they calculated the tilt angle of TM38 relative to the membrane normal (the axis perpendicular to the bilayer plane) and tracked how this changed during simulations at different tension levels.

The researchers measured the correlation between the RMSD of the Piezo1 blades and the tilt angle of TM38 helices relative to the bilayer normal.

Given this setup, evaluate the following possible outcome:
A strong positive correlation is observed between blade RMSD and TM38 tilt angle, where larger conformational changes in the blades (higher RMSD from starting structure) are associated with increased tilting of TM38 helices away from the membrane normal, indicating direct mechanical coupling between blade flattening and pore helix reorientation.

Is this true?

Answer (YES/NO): YES